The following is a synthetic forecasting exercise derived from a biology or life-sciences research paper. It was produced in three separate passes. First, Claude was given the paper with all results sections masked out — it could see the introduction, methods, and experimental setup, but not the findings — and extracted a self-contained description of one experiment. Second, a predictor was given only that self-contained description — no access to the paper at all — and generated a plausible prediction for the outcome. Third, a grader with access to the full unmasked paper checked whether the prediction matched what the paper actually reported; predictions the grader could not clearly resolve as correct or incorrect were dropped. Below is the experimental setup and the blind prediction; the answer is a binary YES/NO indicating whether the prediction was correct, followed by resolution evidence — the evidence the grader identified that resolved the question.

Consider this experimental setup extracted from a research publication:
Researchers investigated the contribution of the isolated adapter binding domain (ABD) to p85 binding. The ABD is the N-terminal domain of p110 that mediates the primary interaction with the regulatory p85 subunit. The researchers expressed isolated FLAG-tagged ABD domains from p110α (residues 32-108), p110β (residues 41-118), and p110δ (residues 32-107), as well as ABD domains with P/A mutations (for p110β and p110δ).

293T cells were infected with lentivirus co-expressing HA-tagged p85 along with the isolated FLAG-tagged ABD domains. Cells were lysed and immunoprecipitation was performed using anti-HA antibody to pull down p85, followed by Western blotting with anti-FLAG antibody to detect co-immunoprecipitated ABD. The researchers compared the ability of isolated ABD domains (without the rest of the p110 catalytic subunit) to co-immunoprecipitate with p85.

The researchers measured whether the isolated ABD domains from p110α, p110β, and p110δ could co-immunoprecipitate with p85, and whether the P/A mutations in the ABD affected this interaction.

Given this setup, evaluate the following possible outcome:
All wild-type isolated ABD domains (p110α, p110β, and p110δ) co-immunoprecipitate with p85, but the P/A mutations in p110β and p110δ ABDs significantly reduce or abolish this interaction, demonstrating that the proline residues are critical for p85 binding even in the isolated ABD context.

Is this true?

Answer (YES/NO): NO